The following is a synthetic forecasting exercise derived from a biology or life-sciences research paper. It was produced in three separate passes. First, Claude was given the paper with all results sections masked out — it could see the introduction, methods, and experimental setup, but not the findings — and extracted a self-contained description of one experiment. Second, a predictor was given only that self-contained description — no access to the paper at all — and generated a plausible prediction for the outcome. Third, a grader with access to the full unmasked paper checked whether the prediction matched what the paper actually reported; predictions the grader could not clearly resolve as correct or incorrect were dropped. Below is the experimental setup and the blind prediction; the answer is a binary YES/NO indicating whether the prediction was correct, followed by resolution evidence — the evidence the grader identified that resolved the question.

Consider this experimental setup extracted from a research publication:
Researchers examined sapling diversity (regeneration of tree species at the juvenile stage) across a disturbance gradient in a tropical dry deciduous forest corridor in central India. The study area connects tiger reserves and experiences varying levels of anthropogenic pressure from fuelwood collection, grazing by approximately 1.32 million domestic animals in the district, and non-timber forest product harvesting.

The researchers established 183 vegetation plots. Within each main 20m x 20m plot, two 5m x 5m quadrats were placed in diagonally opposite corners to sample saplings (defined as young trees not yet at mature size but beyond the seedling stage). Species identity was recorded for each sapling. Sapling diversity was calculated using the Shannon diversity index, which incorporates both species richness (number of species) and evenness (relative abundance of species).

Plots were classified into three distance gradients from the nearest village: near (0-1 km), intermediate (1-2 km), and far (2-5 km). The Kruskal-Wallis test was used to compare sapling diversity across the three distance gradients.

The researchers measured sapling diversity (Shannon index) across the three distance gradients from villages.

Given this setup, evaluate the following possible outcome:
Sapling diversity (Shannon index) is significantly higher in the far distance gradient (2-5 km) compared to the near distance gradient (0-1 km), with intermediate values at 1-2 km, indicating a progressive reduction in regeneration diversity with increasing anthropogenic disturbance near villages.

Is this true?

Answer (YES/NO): YES